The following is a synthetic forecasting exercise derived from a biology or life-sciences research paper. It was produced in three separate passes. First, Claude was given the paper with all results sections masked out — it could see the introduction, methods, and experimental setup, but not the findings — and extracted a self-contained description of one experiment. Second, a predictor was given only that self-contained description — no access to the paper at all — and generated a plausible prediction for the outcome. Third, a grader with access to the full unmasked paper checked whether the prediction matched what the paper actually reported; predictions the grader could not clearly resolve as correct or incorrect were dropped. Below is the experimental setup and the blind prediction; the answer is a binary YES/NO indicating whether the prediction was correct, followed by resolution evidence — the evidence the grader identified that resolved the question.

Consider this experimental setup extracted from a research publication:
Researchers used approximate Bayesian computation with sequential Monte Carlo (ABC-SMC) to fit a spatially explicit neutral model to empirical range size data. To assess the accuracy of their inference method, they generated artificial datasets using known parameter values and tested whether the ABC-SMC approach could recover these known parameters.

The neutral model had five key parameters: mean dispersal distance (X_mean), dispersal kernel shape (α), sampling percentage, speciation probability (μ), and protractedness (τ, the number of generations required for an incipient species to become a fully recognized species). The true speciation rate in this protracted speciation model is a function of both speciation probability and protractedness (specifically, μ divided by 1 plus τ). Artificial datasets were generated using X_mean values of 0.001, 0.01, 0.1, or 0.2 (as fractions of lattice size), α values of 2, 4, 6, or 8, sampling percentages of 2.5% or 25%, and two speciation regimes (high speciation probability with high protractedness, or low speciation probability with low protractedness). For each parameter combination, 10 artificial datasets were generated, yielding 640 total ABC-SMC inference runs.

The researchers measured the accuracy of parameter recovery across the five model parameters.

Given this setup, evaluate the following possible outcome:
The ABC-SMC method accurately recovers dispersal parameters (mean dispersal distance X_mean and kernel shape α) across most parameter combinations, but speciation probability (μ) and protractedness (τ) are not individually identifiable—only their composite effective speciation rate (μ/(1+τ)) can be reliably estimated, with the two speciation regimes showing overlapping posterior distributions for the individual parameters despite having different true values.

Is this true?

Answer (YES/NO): NO